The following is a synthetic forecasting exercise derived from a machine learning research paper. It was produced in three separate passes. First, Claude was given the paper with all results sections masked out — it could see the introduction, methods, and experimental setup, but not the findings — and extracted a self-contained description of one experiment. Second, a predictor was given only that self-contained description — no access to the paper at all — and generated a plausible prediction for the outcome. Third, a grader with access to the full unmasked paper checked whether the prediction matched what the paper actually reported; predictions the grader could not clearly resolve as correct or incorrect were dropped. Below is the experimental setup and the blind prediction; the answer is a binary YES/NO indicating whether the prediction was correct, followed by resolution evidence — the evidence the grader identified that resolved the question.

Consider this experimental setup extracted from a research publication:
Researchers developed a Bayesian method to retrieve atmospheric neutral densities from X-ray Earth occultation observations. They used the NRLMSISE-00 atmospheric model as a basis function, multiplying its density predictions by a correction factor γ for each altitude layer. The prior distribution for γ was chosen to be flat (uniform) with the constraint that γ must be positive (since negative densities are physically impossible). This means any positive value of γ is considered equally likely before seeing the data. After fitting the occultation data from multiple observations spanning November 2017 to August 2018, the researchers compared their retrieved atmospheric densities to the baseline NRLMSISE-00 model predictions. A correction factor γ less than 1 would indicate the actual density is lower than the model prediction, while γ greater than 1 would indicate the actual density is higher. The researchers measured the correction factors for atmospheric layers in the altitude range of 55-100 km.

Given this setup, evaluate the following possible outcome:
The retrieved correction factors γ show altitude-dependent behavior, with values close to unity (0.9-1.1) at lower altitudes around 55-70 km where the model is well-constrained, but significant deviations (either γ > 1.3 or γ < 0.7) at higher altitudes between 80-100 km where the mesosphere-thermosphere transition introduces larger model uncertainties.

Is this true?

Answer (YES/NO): NO